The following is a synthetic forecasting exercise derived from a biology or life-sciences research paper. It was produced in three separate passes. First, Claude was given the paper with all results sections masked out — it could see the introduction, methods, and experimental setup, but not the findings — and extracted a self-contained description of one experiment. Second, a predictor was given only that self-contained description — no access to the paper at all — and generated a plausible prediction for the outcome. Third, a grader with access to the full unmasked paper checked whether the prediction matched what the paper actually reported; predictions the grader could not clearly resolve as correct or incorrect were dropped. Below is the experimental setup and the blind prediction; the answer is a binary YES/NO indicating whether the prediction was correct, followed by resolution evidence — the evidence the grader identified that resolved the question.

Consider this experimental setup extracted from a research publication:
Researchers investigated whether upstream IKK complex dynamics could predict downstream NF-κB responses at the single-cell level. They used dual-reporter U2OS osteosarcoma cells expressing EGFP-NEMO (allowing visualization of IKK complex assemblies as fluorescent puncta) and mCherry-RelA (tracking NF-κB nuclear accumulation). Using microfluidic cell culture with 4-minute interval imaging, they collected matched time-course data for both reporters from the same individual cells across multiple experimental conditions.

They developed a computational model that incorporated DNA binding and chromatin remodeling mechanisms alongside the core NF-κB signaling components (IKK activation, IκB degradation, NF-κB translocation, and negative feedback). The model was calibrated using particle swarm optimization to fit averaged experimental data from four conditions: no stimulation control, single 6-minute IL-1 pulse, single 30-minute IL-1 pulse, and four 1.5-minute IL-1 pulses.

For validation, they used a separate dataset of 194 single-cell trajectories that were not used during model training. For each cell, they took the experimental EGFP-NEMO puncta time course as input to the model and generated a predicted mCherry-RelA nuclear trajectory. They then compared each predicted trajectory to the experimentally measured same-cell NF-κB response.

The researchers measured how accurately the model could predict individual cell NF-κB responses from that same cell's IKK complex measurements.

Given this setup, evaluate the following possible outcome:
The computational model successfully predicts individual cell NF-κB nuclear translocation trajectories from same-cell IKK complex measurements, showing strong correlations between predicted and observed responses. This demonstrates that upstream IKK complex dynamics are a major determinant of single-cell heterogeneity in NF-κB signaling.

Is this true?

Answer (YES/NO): YES